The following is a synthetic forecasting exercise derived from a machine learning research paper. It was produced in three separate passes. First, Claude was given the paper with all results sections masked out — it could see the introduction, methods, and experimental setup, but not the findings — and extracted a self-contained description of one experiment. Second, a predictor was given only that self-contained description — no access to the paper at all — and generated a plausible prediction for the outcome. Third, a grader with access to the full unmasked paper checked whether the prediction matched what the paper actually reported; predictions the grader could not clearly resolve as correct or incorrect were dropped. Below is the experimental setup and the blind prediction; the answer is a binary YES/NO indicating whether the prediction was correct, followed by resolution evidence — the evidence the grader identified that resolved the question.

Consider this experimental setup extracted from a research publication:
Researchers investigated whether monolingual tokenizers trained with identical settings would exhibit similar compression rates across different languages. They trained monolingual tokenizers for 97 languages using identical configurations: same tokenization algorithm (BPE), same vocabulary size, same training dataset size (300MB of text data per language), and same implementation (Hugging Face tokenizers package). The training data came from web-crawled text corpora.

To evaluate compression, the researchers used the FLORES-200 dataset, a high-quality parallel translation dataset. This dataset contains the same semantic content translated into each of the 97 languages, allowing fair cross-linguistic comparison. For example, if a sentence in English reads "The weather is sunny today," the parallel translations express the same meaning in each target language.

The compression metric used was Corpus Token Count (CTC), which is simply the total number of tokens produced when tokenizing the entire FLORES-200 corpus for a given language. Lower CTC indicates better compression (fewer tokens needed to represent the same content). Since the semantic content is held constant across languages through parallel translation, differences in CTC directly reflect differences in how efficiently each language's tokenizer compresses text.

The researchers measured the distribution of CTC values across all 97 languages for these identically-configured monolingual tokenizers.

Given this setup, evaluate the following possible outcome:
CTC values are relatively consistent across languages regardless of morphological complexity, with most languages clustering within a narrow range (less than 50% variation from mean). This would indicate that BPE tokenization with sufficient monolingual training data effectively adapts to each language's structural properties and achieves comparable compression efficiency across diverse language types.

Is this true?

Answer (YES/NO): NO